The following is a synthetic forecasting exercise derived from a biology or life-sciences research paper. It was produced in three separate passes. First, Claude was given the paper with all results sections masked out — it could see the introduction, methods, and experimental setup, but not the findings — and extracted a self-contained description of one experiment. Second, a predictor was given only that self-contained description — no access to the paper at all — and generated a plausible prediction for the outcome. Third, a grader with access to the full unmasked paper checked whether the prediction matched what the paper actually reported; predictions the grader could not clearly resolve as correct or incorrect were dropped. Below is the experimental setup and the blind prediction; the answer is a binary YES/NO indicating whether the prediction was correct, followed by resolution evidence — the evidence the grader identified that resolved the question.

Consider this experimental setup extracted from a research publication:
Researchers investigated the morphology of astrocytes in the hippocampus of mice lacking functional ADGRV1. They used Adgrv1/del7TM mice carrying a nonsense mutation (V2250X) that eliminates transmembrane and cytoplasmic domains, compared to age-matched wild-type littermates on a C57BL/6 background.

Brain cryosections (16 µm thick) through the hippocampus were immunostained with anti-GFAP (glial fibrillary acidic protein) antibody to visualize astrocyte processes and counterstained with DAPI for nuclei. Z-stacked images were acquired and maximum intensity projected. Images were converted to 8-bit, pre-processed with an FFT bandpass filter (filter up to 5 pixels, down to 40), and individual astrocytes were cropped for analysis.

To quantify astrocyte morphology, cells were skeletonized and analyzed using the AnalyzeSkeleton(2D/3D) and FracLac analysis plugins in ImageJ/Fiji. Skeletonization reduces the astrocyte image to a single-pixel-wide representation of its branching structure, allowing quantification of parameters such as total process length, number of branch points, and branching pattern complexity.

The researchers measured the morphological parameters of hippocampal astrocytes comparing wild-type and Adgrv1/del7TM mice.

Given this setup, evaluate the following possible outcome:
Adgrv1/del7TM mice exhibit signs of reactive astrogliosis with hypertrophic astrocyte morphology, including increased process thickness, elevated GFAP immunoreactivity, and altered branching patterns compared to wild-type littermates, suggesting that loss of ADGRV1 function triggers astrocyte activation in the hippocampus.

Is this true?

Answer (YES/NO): NO